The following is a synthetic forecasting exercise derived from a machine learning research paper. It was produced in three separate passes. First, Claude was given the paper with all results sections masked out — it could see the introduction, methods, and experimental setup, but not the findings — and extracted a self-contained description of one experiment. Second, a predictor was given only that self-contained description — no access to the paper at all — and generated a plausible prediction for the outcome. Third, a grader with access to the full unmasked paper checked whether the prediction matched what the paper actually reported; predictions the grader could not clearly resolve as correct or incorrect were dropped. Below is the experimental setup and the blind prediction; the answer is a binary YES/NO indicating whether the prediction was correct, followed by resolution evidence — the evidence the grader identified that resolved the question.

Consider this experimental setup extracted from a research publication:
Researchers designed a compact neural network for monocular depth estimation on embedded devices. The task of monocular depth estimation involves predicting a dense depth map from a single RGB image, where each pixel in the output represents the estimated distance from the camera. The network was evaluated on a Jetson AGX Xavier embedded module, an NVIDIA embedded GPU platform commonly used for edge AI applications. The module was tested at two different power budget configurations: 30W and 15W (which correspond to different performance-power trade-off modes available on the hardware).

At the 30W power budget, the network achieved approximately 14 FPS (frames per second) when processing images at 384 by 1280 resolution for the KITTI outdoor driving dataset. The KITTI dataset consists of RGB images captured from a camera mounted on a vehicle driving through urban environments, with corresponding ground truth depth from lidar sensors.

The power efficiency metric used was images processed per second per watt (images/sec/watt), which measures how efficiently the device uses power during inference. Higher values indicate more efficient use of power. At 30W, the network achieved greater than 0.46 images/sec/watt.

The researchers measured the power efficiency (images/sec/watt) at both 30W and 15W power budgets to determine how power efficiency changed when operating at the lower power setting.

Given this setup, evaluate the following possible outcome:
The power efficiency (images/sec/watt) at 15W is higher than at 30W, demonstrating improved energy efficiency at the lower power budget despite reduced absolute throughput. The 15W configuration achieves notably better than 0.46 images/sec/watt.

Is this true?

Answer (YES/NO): YES